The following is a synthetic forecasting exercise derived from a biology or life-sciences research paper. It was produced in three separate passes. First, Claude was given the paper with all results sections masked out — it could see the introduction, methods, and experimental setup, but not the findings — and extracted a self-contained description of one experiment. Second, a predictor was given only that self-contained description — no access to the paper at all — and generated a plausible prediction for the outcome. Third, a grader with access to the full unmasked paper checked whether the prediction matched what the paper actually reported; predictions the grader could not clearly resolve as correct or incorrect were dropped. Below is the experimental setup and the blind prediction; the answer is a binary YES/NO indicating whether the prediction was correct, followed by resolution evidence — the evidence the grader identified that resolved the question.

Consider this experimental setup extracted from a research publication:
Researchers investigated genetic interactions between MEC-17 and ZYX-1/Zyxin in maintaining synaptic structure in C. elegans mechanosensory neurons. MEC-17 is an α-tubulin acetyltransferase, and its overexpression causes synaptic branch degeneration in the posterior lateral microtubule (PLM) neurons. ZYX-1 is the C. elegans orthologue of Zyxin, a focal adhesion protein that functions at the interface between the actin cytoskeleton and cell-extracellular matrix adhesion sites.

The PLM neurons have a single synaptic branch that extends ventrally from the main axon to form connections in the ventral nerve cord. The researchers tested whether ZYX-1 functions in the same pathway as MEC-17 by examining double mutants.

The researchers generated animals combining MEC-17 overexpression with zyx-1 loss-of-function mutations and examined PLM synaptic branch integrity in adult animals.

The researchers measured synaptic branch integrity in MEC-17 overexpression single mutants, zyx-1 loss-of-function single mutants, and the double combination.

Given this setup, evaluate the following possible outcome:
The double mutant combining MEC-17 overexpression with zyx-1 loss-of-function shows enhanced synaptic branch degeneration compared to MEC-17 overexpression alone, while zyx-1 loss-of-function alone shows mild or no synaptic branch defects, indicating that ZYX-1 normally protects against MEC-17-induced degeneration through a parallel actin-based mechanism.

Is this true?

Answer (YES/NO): NO